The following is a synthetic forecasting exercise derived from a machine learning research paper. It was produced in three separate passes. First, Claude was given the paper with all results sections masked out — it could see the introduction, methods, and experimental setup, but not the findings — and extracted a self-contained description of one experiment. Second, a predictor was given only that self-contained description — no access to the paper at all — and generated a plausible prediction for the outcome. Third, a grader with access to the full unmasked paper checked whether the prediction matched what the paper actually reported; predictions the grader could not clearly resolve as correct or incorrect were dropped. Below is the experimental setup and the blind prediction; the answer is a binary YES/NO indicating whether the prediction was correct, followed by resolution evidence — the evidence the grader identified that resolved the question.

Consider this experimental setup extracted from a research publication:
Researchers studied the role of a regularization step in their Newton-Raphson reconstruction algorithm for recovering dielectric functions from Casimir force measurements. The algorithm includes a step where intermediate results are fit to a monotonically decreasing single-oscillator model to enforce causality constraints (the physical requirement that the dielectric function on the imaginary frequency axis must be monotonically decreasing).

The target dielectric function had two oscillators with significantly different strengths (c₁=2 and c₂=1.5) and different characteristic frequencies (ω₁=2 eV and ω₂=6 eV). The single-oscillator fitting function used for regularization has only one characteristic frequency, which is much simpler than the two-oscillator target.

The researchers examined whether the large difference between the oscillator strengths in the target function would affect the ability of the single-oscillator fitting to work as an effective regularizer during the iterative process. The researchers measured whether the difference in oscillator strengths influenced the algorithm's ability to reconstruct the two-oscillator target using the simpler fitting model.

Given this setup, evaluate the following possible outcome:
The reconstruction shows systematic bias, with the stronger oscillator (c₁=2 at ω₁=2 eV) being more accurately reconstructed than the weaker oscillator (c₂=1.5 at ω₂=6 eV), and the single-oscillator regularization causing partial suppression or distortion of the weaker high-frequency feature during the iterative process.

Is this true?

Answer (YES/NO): NO